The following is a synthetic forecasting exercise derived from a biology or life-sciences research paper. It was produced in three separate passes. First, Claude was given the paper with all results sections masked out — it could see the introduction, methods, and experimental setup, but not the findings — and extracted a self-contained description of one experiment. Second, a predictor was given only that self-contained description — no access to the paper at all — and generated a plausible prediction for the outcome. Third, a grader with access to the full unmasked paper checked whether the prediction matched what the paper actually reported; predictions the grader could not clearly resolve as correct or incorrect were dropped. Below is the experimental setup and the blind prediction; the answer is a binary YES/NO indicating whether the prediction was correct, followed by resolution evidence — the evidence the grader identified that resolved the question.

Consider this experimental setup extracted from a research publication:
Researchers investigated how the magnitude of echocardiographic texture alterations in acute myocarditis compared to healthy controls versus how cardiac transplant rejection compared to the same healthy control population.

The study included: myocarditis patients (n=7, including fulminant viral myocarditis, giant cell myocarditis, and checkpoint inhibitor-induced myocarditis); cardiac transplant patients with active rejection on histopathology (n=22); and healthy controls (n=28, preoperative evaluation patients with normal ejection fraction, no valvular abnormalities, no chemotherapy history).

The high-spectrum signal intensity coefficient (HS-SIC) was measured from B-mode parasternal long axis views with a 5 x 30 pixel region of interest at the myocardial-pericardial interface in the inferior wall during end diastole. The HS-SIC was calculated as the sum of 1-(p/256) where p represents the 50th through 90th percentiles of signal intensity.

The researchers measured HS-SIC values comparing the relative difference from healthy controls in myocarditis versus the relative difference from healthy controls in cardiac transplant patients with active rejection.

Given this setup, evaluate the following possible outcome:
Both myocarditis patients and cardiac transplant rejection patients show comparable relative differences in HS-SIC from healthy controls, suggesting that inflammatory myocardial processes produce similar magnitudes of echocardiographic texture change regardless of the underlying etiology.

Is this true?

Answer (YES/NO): YES